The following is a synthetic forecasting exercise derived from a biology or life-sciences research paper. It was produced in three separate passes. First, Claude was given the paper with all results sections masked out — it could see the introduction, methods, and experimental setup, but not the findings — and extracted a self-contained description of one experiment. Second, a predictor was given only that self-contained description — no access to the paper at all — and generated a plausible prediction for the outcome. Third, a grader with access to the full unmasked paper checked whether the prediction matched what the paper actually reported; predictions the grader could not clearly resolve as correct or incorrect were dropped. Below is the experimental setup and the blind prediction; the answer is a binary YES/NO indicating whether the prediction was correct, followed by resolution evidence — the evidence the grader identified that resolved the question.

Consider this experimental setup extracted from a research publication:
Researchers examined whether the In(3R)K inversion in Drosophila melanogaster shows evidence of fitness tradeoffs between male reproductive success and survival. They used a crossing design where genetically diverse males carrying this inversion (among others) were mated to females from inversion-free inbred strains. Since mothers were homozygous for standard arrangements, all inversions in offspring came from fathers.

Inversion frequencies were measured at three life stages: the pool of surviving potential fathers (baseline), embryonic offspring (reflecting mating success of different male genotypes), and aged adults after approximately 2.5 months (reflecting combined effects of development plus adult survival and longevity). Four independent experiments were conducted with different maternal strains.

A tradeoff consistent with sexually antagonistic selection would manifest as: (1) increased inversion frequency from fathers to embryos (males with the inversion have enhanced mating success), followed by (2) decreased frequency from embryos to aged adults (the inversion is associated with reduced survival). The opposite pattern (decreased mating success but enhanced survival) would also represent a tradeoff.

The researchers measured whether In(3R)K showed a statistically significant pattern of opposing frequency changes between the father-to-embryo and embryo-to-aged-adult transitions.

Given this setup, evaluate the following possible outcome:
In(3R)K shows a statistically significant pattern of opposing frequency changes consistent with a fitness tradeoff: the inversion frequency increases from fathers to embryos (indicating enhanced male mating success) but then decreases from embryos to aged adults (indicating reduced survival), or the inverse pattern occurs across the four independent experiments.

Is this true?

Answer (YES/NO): YES